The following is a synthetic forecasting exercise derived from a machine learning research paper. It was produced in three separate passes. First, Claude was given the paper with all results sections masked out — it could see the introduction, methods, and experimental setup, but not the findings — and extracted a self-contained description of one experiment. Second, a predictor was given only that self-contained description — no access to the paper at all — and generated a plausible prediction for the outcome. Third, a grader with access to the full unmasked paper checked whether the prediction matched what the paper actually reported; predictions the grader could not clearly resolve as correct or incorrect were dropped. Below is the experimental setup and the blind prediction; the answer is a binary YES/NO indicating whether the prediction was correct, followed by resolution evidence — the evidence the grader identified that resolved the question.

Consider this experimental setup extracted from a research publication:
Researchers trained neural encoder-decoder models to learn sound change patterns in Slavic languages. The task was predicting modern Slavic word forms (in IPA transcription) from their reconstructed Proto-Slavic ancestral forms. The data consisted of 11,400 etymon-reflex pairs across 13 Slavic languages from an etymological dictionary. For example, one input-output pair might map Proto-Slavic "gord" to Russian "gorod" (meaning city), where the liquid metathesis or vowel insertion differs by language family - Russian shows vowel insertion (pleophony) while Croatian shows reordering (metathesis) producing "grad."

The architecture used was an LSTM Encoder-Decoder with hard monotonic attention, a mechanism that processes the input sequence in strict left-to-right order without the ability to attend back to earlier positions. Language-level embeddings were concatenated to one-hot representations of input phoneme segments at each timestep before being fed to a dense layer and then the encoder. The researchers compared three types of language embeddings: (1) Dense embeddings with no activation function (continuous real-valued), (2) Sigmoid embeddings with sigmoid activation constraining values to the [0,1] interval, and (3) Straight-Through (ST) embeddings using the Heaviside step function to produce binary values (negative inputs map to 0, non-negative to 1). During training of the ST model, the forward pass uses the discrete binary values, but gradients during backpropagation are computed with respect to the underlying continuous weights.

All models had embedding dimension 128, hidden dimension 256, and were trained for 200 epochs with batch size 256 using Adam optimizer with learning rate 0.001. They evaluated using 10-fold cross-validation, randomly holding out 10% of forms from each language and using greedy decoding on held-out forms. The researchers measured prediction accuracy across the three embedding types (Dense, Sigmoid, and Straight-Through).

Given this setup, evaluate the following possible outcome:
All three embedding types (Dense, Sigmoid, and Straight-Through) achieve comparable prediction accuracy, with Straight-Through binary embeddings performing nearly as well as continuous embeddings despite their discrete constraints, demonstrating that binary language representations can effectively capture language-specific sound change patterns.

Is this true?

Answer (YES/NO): NO